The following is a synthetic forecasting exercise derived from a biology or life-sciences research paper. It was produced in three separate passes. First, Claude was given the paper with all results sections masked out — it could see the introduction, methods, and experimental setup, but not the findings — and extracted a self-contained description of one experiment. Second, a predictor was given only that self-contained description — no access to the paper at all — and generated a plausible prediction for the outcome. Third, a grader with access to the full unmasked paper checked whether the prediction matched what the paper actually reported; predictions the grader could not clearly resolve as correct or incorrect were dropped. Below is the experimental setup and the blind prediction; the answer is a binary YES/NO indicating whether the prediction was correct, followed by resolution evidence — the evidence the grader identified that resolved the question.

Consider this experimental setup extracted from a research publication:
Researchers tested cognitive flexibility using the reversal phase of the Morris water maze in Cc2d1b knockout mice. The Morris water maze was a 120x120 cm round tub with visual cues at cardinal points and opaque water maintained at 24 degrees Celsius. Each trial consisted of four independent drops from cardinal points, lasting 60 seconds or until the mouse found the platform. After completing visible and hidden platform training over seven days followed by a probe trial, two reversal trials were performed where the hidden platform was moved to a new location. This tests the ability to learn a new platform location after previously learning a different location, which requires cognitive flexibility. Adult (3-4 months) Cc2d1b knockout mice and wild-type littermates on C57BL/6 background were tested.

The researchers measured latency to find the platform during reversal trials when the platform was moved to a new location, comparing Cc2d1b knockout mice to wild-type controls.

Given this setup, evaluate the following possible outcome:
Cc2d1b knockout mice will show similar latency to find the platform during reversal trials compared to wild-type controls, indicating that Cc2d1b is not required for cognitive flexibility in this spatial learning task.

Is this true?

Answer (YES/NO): YES